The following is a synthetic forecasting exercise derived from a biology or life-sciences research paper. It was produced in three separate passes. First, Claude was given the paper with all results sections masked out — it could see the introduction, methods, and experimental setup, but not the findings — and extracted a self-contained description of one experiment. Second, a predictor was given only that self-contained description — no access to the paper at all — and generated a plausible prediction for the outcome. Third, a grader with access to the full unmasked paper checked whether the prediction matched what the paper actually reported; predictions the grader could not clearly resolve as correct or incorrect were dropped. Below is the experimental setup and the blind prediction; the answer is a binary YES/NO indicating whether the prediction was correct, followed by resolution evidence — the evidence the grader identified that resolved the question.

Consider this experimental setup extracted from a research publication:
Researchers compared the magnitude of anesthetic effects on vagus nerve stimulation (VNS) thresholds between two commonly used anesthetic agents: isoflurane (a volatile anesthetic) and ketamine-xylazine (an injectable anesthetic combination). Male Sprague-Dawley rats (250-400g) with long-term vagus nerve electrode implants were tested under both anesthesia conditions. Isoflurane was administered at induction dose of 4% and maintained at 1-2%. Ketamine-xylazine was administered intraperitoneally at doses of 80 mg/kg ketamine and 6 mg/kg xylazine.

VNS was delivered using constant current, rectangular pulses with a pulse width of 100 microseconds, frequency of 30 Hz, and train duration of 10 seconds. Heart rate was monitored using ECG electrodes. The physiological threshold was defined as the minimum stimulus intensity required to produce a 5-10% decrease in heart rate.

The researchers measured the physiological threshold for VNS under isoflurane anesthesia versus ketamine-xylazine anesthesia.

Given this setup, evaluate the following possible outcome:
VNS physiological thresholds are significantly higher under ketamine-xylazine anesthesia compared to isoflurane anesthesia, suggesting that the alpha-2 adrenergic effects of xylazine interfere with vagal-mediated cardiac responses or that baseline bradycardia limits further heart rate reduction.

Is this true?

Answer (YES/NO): NO